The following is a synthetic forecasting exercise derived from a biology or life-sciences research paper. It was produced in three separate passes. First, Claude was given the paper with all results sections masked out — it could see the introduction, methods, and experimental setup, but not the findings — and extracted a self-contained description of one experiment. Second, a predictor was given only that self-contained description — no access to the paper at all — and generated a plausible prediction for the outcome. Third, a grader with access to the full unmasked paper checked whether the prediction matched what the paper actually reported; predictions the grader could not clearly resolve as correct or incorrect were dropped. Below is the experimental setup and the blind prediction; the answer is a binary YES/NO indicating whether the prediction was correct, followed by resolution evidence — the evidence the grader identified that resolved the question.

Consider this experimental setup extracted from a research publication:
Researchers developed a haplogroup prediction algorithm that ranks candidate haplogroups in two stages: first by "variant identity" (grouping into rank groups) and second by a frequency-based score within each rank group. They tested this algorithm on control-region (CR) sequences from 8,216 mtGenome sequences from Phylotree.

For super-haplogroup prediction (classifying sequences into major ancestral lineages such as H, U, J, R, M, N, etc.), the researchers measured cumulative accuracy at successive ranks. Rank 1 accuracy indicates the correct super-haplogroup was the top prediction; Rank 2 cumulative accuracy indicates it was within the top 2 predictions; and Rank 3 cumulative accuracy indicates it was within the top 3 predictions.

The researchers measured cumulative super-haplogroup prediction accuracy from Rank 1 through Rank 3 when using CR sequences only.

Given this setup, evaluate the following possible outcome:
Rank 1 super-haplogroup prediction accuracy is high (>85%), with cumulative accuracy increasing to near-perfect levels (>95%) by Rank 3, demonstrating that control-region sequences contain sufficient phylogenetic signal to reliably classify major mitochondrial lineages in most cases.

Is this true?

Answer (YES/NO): YES